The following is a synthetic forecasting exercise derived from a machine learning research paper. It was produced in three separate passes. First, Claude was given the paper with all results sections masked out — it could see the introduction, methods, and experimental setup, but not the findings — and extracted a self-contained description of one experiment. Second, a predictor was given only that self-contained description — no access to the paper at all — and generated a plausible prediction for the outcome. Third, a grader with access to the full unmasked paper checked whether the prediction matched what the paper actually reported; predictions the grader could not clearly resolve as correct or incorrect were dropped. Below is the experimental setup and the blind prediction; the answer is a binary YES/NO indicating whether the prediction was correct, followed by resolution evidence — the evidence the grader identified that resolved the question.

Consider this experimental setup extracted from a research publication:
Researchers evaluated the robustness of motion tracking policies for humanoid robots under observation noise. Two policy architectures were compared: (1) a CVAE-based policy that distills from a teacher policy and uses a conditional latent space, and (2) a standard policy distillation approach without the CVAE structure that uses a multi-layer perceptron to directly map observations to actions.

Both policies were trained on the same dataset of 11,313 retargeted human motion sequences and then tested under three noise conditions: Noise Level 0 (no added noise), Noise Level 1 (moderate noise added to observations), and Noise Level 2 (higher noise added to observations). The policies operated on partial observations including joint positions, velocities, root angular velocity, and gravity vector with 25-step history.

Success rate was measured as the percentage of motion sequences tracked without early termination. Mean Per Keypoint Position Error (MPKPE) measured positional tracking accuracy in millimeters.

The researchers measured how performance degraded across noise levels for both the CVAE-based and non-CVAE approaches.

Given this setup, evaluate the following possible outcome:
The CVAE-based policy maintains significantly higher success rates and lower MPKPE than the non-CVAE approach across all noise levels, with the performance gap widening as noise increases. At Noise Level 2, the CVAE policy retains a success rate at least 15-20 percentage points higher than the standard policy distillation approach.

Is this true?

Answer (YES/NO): NO